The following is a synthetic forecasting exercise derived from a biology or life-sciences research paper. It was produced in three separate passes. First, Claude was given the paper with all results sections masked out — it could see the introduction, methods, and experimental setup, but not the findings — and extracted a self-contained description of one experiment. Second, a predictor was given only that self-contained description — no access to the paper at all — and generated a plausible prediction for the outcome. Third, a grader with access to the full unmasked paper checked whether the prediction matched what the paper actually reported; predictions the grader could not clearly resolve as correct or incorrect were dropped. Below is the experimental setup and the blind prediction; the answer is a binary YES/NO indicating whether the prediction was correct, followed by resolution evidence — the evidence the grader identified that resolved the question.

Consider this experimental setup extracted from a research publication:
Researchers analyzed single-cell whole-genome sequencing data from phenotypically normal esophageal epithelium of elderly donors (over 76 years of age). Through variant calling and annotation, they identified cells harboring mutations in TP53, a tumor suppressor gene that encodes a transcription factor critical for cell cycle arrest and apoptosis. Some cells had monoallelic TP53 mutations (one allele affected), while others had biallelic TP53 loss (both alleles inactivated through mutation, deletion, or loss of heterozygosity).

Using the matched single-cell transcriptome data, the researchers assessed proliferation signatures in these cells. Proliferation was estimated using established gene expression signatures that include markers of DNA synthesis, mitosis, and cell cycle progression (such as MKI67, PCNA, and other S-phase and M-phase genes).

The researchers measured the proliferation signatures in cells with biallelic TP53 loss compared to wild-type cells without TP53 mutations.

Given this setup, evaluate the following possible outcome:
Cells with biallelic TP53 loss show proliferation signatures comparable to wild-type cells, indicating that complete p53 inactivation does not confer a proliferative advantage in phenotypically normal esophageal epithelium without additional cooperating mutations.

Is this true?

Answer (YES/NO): YES